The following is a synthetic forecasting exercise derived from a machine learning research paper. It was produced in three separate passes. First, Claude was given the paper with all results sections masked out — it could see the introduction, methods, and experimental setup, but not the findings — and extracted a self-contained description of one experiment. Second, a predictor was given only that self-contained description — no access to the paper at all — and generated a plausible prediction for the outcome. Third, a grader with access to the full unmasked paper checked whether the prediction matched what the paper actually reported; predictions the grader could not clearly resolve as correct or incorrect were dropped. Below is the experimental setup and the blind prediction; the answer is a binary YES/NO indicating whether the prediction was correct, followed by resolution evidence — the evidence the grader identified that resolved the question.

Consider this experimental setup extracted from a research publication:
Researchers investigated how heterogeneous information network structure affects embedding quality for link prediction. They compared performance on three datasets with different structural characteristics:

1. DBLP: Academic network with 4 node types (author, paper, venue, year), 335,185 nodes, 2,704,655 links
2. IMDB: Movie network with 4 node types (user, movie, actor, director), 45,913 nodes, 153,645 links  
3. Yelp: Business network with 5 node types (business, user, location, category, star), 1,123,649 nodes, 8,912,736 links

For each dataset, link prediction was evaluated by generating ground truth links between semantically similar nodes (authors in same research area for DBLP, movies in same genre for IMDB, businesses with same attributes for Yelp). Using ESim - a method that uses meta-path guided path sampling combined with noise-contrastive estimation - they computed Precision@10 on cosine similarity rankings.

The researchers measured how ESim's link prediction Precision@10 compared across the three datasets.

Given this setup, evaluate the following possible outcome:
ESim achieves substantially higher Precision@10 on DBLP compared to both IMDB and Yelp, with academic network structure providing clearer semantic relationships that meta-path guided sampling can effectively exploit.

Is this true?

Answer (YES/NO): NO